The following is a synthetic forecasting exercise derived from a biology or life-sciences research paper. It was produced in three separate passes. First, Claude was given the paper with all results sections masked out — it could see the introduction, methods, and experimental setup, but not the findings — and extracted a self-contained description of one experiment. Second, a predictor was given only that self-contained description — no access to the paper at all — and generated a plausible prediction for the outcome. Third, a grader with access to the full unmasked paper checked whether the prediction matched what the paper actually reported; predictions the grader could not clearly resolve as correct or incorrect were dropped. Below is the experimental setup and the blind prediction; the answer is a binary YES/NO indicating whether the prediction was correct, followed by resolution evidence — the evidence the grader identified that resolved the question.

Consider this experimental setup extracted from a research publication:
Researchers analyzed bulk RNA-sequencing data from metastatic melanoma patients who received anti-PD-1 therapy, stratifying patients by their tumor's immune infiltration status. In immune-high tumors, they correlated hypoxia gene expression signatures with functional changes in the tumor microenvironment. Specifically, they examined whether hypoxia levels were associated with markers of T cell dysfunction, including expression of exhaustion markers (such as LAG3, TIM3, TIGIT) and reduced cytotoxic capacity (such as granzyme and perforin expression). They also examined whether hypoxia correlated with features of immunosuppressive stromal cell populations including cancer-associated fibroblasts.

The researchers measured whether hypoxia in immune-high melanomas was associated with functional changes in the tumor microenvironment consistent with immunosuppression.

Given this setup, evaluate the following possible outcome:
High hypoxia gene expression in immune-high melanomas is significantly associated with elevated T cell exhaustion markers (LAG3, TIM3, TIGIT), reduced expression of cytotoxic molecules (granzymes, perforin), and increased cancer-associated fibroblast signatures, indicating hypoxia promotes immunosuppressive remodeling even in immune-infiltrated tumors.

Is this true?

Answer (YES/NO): NO